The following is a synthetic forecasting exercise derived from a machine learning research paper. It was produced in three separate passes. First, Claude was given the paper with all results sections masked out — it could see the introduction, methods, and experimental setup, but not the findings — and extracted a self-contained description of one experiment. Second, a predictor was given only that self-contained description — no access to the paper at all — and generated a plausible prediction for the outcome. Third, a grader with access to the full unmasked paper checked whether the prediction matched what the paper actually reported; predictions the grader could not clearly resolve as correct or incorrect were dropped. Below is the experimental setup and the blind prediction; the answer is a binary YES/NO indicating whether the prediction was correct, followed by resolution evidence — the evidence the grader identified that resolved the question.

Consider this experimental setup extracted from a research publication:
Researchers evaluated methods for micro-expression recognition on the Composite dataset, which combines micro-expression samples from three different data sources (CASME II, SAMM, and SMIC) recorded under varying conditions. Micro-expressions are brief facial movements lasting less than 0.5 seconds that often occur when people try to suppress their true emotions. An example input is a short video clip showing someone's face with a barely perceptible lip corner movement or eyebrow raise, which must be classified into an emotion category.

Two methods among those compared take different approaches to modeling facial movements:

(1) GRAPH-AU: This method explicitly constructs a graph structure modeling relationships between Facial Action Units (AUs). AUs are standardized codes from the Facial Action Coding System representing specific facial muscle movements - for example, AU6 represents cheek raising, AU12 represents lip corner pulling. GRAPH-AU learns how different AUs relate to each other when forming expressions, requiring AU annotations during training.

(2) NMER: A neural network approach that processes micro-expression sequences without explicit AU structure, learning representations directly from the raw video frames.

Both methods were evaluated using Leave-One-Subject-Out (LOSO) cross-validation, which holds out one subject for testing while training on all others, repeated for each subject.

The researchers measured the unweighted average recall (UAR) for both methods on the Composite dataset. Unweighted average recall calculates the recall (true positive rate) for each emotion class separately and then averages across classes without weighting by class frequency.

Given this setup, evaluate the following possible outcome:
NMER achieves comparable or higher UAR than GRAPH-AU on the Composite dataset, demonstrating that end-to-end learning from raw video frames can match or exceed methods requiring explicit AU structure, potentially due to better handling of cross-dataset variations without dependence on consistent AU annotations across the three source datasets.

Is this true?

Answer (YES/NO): NO